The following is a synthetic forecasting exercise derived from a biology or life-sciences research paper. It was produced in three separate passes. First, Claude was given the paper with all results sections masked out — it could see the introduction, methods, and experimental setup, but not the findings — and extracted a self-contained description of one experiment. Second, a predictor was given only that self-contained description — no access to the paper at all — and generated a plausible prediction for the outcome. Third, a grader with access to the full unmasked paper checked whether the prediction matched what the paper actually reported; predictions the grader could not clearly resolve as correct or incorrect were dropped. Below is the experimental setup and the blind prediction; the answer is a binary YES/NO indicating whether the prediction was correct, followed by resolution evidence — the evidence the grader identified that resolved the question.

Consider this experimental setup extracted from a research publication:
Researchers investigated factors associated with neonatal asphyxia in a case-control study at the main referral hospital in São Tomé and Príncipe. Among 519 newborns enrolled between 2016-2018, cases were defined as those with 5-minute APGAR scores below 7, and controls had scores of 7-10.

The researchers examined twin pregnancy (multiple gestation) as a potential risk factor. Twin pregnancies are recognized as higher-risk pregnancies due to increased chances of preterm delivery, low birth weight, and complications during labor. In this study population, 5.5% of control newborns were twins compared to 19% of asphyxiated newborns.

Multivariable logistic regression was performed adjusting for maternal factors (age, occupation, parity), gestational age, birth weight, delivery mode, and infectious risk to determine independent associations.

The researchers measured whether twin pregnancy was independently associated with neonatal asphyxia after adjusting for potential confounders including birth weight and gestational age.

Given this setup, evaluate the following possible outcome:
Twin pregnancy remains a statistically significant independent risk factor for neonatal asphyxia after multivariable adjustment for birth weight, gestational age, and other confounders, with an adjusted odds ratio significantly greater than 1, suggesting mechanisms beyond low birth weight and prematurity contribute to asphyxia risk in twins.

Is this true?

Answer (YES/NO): YES